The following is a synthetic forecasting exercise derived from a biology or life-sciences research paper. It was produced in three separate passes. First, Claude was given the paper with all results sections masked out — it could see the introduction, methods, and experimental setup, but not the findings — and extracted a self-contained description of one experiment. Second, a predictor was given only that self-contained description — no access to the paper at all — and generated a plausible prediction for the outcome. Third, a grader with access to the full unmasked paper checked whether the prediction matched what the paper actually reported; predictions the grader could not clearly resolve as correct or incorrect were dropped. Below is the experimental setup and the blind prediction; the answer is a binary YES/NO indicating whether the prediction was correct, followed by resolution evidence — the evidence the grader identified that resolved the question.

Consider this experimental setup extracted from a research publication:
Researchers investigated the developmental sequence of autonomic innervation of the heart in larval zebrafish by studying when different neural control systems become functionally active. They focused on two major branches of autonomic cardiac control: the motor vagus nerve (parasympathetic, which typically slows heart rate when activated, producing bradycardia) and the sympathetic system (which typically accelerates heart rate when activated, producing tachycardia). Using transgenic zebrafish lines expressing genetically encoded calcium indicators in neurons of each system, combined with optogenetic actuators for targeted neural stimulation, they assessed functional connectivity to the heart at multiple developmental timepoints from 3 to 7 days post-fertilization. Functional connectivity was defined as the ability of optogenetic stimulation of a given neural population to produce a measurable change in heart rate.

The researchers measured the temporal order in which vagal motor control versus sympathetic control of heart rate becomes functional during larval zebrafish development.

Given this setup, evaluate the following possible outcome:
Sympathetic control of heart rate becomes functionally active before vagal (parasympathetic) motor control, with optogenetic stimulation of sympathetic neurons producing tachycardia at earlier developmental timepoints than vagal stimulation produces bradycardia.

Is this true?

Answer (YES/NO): NO